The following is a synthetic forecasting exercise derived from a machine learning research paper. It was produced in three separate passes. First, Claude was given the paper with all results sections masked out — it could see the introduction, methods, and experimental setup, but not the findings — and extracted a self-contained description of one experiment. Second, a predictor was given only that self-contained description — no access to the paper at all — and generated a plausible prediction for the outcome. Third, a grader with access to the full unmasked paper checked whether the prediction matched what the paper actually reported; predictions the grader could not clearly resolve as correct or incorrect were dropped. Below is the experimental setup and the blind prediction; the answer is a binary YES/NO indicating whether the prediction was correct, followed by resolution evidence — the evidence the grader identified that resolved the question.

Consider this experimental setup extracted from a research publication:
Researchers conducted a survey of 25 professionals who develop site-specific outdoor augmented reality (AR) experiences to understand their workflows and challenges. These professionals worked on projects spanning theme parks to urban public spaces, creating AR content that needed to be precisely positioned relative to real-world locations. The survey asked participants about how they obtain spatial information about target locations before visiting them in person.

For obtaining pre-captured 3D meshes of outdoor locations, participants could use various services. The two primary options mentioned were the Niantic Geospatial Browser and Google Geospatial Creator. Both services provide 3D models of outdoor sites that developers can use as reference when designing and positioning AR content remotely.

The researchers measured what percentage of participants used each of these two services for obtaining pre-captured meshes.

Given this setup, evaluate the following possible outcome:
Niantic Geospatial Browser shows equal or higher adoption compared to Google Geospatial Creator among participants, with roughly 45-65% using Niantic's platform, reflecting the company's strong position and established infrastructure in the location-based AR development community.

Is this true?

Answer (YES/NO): YES